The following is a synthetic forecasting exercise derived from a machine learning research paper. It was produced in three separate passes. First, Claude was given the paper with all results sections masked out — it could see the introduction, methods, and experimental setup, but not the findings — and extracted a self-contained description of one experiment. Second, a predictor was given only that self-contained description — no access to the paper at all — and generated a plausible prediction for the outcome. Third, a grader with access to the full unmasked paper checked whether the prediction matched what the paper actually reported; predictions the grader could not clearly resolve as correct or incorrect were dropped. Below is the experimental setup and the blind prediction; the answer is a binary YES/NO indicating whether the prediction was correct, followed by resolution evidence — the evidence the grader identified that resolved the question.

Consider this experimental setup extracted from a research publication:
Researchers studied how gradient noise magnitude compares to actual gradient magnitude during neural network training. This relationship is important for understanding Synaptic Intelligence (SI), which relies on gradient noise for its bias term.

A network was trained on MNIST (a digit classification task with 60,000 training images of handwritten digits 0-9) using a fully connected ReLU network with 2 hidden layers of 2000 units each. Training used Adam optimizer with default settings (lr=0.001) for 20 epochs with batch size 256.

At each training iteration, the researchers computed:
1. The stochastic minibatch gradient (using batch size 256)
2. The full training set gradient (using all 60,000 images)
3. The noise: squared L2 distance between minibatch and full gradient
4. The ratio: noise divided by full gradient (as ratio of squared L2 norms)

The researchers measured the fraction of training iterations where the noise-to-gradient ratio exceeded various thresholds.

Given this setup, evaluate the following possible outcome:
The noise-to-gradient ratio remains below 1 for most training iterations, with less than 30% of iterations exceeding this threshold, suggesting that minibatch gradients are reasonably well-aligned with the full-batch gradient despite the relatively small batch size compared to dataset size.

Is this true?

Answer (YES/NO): NO